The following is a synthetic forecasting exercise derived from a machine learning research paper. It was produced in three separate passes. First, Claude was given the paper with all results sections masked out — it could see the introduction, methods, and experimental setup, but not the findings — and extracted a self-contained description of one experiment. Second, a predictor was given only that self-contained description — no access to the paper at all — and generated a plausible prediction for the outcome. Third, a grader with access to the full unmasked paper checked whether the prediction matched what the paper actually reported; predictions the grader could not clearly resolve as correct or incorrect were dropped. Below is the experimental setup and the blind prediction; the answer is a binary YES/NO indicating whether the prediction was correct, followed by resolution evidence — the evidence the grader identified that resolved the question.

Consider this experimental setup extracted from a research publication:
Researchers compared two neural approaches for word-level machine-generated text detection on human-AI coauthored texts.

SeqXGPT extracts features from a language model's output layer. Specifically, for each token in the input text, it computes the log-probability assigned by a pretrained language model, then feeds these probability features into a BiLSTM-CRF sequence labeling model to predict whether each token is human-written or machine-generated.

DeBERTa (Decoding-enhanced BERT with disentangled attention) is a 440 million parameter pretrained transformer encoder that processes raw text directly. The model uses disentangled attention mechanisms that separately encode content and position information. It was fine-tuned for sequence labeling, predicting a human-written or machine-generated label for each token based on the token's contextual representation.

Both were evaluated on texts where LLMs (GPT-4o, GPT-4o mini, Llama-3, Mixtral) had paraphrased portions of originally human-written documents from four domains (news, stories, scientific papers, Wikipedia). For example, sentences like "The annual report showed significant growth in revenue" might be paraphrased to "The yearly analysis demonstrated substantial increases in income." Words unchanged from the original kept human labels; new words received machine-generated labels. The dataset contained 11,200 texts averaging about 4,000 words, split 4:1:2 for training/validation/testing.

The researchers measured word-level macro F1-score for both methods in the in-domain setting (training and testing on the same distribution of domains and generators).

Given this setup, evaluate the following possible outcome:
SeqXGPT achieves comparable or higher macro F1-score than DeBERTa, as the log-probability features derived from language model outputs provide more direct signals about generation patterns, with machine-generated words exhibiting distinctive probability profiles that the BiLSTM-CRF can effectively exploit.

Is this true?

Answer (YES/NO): NO